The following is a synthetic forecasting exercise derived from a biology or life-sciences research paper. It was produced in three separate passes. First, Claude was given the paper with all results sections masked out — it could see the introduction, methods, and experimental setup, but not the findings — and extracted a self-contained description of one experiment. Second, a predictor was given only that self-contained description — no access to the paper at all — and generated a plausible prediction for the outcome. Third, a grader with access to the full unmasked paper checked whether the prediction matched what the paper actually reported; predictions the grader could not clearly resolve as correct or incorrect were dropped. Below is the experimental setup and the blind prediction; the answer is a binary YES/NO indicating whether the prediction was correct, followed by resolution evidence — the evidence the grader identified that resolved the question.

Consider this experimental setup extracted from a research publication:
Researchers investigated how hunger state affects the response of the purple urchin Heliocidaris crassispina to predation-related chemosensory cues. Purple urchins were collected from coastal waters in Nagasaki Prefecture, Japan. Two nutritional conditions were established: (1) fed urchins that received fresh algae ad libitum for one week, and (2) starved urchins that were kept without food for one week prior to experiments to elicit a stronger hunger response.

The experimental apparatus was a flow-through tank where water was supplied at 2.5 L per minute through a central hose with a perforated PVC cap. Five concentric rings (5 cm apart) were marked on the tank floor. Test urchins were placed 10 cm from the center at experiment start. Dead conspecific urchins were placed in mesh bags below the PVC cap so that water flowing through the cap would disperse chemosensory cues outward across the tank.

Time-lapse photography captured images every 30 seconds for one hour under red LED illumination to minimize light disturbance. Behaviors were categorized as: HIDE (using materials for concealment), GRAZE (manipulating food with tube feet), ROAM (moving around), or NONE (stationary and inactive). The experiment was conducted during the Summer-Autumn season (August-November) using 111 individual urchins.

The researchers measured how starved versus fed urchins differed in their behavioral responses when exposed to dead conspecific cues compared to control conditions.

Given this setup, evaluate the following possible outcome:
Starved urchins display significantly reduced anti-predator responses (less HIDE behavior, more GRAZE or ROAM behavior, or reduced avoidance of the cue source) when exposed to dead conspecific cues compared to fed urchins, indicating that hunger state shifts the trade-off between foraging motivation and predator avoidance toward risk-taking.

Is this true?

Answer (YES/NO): YES